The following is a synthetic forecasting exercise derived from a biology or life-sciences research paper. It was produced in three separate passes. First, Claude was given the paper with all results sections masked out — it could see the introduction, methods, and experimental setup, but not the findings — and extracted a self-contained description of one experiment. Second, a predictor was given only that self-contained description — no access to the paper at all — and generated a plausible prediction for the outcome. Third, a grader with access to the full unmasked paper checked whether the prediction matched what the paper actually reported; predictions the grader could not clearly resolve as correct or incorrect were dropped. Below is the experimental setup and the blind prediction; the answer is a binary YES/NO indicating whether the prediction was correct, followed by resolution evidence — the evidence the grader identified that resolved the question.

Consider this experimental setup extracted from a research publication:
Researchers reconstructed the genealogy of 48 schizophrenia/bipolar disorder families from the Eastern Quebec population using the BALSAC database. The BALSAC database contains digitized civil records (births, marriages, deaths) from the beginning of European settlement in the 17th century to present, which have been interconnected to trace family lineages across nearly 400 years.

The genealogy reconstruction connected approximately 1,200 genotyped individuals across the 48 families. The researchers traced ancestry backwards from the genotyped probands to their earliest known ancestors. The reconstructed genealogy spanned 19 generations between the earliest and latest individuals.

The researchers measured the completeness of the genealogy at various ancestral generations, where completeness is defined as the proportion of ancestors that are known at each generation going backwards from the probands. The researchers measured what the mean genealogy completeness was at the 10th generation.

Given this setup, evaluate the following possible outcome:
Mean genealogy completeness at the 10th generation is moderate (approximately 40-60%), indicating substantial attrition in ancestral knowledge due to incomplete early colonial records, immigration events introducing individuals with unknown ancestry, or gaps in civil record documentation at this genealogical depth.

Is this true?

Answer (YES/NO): NO